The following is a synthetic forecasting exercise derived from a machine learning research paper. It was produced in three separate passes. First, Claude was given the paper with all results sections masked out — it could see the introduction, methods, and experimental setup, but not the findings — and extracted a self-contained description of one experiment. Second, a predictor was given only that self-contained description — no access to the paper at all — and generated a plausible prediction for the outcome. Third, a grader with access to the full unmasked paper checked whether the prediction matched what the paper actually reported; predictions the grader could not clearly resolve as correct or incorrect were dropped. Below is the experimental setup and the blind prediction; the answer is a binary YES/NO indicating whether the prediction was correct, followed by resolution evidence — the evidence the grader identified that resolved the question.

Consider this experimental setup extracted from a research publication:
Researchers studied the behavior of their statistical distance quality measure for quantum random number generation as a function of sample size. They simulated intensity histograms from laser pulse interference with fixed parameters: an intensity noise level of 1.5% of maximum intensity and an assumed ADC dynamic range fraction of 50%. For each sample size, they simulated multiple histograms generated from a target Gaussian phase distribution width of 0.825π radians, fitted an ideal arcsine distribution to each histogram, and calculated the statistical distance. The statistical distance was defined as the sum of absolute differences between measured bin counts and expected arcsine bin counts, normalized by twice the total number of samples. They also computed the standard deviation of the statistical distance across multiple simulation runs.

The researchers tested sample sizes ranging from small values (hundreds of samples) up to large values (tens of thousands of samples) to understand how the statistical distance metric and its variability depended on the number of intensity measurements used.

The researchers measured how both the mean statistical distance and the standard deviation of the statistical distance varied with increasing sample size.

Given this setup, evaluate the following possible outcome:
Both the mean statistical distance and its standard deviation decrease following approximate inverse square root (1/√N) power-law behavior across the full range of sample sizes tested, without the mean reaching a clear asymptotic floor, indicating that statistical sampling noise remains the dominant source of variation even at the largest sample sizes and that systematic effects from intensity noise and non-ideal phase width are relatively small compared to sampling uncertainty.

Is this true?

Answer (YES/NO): NO